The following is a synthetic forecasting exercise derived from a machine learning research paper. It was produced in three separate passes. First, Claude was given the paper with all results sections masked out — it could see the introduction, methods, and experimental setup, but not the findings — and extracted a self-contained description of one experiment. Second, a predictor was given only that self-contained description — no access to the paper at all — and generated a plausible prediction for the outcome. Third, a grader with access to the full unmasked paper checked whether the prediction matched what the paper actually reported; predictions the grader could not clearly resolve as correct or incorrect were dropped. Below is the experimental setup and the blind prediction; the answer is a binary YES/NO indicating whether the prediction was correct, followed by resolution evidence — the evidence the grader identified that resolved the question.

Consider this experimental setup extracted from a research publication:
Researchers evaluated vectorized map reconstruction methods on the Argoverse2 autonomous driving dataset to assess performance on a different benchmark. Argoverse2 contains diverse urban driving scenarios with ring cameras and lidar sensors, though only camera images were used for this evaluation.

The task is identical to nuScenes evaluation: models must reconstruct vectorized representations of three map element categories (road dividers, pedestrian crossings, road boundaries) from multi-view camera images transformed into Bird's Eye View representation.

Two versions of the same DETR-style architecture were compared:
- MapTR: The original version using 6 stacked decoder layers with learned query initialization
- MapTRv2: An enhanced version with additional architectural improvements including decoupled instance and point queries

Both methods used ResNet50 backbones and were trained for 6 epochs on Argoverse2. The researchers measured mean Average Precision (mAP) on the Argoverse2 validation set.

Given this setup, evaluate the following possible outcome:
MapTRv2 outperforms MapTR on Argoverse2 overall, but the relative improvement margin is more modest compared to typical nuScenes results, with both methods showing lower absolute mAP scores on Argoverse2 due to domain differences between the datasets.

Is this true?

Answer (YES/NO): NO